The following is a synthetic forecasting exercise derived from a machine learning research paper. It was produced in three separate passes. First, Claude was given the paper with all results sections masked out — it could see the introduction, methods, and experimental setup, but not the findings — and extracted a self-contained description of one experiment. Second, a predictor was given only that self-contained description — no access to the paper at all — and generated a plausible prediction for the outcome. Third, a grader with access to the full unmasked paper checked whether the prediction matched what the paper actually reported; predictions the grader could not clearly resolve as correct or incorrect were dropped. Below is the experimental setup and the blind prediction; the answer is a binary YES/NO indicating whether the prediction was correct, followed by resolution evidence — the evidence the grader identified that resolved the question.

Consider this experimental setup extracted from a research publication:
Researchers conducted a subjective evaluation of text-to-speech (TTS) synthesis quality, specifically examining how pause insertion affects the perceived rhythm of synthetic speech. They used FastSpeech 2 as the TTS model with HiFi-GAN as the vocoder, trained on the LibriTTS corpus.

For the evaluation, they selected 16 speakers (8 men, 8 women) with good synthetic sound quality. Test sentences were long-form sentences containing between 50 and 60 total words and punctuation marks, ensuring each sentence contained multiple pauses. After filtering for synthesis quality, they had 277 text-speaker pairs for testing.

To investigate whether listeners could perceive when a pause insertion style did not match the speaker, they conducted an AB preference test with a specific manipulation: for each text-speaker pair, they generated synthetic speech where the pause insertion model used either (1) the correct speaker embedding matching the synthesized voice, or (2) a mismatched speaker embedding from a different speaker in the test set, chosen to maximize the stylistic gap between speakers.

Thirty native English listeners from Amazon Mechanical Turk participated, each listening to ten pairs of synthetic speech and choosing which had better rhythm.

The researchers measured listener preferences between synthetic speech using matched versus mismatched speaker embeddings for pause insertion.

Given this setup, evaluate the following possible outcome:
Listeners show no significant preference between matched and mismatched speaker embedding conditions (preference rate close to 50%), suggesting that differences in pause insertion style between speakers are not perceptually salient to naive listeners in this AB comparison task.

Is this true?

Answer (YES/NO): NO